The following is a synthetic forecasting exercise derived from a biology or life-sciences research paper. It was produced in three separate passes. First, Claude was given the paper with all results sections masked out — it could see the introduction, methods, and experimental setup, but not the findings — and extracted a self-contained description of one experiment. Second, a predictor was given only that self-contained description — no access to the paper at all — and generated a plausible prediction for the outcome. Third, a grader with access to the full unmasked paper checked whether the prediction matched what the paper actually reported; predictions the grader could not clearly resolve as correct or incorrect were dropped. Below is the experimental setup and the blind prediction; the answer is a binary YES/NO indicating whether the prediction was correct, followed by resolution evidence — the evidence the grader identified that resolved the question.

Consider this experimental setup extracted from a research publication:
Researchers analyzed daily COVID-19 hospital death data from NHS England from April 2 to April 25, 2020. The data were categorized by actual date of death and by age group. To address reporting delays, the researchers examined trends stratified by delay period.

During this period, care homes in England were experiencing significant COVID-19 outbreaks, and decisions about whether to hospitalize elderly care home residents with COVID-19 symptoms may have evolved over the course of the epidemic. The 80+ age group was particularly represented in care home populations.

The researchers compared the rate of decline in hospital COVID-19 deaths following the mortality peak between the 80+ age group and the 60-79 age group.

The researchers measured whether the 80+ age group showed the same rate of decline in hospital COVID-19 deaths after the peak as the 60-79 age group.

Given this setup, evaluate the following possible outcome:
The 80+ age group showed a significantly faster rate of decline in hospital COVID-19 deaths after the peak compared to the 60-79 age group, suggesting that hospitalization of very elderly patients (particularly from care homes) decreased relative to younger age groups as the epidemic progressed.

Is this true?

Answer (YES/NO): NO